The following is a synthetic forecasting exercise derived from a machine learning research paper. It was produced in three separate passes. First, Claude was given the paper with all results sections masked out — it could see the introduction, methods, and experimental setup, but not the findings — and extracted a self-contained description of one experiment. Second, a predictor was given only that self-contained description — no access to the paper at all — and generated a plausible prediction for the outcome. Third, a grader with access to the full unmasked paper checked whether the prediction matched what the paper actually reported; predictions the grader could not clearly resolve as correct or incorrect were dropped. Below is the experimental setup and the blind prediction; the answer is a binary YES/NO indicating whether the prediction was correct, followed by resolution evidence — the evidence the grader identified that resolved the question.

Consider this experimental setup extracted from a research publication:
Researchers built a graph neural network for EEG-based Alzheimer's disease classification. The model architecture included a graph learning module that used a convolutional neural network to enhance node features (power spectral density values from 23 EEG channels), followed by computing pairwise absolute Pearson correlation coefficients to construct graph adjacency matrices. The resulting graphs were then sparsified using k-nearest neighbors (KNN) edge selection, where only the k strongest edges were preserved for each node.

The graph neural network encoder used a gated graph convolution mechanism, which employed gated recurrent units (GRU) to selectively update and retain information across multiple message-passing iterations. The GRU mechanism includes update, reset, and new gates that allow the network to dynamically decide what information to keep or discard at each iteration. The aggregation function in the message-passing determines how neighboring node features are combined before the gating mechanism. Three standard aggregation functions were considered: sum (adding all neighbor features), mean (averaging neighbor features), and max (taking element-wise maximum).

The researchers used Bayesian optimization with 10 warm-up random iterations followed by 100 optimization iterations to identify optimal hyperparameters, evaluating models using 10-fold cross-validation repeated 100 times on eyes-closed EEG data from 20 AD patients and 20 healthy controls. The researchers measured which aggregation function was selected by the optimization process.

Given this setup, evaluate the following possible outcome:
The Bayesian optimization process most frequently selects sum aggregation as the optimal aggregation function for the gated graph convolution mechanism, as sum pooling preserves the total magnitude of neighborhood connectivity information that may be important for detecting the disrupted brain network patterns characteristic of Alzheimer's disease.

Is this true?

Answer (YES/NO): YES